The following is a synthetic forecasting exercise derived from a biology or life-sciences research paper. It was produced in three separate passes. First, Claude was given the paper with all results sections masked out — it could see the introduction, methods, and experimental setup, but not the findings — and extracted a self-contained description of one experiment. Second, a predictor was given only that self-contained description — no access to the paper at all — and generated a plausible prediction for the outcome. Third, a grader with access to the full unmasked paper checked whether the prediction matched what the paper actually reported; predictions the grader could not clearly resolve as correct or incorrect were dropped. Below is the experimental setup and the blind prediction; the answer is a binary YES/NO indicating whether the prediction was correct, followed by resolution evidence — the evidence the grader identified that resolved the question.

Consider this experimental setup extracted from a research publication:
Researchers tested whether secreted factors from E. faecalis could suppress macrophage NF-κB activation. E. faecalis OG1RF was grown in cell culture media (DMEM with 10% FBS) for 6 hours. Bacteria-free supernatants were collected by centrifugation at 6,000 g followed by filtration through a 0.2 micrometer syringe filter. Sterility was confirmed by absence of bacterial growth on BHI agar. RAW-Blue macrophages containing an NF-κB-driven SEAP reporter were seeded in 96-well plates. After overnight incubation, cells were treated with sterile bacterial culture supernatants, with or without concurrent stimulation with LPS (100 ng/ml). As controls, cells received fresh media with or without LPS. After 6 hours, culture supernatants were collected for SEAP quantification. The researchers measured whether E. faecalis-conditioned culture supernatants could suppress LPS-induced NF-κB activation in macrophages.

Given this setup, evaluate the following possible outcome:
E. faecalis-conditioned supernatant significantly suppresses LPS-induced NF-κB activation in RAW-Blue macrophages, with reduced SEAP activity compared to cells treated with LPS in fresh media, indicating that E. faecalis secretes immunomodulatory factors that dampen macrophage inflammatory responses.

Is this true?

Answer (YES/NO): NO